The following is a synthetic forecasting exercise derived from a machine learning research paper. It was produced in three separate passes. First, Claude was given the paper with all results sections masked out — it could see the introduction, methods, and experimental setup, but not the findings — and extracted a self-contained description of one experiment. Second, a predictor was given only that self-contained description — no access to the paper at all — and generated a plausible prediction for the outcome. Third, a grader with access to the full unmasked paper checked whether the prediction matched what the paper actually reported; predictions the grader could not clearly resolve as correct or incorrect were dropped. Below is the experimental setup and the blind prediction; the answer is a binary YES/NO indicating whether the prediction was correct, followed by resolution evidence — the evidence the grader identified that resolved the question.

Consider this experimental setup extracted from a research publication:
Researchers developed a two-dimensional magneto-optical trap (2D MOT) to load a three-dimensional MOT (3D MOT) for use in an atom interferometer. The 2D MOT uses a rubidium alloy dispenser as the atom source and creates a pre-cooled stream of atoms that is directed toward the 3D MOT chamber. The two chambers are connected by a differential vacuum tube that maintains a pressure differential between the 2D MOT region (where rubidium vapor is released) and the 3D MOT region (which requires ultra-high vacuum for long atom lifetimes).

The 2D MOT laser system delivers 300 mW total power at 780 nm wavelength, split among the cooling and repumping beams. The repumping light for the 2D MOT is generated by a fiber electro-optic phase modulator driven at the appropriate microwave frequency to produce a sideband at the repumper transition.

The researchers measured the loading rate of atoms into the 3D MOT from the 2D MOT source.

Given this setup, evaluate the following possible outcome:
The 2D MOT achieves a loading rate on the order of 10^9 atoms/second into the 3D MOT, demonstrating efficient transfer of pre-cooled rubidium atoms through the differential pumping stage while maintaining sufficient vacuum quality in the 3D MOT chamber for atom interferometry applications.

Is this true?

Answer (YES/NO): NO